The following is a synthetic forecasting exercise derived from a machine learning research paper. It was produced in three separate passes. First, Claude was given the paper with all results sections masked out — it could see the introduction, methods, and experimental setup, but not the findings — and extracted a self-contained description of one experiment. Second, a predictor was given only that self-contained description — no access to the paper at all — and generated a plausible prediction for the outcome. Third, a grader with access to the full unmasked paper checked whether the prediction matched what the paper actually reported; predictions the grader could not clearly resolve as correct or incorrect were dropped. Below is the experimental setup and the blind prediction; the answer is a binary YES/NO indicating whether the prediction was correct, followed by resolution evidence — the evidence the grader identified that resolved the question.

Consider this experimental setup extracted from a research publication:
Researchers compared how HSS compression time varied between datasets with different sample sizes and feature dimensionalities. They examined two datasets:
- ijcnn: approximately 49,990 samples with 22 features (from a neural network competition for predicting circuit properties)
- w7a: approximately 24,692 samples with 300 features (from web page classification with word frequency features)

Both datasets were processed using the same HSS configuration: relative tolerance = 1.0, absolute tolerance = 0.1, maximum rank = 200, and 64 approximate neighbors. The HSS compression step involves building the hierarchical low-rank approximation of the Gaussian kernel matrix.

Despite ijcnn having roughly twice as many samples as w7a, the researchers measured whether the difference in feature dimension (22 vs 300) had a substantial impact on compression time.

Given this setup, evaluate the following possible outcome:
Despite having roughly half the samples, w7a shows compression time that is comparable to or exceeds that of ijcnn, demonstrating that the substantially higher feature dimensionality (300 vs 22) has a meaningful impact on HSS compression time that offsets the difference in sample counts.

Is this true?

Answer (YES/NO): YES